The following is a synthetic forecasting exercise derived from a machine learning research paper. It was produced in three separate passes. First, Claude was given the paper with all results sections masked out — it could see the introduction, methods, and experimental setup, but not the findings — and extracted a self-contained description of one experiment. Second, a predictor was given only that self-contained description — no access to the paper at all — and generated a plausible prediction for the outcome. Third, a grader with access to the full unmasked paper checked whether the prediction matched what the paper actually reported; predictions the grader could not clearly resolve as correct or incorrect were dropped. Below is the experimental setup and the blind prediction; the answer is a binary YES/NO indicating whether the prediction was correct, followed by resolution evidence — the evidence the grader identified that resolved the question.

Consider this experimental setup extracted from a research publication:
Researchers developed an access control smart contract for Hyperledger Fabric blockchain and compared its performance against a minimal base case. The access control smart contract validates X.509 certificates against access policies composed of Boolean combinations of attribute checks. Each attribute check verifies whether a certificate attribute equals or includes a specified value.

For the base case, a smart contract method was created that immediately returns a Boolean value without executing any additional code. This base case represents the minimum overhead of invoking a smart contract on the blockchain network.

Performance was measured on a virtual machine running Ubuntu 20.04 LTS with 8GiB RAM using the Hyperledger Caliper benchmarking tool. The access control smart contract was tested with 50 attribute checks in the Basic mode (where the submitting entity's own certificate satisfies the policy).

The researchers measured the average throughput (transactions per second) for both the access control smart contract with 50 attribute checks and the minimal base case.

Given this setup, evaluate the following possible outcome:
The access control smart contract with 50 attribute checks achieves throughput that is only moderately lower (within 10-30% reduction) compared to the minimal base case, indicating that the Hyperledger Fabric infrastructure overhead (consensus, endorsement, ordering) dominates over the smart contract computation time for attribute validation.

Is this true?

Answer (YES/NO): NO